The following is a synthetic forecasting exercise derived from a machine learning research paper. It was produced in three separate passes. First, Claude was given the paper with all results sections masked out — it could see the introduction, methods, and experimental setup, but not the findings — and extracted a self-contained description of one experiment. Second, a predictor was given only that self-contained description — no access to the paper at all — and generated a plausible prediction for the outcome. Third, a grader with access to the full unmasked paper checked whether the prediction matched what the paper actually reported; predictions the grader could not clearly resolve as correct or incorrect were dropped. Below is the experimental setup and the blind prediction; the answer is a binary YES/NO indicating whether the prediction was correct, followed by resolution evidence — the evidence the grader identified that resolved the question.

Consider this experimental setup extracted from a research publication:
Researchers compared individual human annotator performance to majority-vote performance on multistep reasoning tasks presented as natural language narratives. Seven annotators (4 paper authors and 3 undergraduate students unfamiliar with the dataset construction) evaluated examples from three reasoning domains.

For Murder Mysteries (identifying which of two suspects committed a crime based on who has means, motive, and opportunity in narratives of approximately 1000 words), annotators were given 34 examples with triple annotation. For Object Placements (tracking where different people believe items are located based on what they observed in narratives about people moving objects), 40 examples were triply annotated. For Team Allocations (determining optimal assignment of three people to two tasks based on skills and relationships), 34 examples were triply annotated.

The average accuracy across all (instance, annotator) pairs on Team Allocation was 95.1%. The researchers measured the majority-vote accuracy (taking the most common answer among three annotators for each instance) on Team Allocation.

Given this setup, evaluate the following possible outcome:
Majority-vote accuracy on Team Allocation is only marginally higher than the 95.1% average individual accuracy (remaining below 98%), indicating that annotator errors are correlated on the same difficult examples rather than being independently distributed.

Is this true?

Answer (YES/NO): NO